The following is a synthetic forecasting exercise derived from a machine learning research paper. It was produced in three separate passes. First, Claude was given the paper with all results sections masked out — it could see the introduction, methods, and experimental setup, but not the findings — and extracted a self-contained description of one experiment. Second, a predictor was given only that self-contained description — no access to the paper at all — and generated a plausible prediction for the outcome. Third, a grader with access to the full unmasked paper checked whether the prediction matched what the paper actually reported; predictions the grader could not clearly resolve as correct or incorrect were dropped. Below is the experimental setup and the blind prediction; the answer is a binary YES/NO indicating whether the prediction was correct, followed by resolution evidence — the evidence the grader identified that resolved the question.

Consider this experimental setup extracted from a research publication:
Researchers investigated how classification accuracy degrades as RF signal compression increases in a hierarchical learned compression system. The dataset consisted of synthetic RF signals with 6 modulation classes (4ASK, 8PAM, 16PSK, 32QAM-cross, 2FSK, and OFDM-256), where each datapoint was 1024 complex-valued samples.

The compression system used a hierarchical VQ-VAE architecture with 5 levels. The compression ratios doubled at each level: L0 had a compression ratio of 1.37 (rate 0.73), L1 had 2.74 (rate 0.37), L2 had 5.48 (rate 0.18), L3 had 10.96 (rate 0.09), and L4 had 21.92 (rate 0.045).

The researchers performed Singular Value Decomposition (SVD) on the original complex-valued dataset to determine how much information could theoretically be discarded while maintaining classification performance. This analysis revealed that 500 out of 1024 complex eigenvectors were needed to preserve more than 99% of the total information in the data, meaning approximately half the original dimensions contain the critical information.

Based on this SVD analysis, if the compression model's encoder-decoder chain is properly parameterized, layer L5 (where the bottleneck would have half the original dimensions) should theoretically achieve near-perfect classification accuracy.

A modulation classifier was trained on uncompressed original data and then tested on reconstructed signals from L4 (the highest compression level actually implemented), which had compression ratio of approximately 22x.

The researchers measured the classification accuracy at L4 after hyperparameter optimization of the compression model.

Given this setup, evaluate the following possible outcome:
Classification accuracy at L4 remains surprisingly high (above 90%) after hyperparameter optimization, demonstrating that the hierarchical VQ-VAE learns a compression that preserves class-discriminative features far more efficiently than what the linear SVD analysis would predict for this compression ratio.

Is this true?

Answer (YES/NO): NO